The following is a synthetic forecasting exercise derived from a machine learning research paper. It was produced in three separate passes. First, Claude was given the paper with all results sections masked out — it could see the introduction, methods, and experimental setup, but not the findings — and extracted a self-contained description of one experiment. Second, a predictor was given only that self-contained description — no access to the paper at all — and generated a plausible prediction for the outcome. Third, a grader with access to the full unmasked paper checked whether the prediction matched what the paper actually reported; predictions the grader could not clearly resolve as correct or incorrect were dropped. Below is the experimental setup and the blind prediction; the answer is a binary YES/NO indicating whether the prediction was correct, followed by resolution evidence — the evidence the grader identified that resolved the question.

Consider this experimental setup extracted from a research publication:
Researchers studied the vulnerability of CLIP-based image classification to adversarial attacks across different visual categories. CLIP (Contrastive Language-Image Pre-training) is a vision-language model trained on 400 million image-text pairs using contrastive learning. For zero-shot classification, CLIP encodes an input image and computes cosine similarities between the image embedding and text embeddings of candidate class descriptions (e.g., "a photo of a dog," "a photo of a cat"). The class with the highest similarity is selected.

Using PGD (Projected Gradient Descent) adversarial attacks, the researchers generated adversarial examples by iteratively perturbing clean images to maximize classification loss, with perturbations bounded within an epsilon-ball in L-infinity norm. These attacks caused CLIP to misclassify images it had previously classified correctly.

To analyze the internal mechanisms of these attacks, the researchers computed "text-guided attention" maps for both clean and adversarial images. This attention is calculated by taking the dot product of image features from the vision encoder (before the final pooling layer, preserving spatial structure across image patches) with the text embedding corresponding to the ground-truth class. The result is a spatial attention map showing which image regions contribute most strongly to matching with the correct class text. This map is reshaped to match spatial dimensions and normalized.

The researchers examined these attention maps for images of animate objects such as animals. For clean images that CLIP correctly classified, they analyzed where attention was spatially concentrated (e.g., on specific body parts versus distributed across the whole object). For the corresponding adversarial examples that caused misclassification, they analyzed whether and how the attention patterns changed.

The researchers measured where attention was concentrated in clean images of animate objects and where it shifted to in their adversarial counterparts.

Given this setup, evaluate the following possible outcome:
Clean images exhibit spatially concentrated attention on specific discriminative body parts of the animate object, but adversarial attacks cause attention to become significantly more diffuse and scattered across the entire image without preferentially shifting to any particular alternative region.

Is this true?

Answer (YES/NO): NO